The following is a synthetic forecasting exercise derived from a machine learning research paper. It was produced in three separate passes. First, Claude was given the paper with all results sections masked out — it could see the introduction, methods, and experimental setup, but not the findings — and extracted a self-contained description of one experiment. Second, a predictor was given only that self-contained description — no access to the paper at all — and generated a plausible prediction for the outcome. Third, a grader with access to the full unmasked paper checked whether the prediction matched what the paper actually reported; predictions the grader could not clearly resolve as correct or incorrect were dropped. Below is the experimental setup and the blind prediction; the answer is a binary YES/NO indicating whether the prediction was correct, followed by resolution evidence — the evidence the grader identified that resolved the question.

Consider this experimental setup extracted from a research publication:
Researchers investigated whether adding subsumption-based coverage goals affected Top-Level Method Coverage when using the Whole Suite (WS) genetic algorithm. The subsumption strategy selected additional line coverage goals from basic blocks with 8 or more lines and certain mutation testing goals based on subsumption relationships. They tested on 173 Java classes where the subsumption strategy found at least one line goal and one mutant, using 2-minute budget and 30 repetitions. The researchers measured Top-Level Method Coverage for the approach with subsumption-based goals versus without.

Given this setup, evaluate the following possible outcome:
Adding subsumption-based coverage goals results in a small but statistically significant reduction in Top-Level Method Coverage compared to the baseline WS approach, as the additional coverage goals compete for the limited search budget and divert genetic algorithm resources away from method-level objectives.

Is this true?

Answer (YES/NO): NO